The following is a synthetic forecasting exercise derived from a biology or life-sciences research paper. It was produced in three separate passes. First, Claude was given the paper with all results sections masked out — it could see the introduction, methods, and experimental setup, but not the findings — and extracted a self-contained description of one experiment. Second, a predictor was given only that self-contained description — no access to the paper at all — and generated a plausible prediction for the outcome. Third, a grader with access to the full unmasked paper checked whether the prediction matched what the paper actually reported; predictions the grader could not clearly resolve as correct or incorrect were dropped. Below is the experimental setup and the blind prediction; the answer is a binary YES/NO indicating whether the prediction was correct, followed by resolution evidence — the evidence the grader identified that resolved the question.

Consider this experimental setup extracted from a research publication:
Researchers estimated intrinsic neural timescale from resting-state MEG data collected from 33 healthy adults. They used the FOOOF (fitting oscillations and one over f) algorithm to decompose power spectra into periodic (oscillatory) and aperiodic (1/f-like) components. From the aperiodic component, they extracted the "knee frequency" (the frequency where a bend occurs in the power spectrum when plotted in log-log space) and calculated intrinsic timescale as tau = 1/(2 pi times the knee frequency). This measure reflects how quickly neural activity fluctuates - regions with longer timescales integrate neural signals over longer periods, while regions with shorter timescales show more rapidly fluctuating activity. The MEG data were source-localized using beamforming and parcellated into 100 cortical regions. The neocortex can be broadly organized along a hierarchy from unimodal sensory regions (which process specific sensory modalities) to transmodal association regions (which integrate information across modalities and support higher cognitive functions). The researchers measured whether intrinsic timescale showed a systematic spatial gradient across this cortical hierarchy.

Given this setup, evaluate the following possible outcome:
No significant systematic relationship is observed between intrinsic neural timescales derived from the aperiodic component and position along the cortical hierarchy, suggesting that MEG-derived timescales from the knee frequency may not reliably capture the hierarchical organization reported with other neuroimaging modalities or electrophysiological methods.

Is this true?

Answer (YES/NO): NO